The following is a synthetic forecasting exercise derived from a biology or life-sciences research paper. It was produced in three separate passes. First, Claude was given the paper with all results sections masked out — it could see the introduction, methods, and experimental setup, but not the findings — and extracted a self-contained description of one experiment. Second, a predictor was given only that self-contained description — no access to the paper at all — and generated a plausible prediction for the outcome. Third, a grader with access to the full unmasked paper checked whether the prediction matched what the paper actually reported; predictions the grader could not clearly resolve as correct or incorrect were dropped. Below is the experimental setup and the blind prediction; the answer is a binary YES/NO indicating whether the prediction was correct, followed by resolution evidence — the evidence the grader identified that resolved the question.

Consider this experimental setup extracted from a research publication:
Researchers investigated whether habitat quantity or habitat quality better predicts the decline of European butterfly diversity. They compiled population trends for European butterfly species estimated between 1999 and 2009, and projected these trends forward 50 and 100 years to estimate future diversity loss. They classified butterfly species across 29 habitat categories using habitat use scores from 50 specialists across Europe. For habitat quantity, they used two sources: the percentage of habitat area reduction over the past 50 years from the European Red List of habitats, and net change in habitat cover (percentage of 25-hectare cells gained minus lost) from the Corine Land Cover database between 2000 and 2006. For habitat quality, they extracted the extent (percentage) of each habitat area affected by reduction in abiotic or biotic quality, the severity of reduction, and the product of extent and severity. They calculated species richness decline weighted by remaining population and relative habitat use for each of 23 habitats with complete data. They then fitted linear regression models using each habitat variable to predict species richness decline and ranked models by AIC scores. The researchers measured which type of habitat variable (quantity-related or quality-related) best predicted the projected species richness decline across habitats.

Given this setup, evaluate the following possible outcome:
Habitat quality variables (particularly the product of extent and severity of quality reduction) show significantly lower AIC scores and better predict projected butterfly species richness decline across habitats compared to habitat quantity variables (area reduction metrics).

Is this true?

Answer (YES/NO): NO